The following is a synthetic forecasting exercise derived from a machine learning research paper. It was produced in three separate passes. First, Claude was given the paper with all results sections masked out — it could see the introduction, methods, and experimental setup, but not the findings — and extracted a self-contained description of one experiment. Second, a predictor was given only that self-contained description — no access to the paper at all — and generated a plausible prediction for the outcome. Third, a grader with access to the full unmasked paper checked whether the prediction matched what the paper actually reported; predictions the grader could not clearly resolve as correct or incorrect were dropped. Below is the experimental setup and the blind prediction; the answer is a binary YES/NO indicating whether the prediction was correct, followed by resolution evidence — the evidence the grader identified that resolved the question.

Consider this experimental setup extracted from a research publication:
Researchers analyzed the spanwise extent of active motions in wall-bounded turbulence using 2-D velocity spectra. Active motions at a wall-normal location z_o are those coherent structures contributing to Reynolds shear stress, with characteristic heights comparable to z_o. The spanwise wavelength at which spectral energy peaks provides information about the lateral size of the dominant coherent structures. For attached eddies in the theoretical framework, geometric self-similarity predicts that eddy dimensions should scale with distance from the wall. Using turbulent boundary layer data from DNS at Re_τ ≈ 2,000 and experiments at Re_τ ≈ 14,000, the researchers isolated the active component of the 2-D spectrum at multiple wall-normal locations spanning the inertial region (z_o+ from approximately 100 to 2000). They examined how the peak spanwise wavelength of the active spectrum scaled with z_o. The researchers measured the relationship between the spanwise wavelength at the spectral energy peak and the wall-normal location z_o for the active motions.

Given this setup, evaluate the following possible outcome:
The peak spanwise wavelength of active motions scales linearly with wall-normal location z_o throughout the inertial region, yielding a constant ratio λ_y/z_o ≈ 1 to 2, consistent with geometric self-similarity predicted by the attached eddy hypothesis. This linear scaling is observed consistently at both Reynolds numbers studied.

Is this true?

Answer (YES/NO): NO